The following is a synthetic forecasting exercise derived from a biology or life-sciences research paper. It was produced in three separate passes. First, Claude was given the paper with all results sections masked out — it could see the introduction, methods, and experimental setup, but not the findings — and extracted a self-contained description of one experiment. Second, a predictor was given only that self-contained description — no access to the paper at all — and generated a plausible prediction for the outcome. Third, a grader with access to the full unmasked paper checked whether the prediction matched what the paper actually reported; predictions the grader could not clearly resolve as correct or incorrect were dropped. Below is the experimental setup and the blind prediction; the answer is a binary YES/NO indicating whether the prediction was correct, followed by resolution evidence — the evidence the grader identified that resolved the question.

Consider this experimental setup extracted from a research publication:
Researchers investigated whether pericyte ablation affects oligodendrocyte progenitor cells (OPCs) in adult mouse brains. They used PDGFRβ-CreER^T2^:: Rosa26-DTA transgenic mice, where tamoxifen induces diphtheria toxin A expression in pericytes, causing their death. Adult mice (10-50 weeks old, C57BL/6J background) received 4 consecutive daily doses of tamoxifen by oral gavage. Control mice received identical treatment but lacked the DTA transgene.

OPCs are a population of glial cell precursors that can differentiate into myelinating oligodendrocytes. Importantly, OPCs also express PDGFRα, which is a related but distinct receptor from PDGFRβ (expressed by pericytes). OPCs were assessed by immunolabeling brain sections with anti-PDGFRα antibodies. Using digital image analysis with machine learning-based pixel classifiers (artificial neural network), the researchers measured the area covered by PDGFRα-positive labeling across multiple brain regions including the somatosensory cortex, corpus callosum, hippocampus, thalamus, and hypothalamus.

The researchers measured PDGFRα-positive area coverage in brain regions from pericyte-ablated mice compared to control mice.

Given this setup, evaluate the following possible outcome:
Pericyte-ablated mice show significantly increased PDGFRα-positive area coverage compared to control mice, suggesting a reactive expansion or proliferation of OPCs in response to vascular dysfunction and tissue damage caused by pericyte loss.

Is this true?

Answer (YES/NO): NO